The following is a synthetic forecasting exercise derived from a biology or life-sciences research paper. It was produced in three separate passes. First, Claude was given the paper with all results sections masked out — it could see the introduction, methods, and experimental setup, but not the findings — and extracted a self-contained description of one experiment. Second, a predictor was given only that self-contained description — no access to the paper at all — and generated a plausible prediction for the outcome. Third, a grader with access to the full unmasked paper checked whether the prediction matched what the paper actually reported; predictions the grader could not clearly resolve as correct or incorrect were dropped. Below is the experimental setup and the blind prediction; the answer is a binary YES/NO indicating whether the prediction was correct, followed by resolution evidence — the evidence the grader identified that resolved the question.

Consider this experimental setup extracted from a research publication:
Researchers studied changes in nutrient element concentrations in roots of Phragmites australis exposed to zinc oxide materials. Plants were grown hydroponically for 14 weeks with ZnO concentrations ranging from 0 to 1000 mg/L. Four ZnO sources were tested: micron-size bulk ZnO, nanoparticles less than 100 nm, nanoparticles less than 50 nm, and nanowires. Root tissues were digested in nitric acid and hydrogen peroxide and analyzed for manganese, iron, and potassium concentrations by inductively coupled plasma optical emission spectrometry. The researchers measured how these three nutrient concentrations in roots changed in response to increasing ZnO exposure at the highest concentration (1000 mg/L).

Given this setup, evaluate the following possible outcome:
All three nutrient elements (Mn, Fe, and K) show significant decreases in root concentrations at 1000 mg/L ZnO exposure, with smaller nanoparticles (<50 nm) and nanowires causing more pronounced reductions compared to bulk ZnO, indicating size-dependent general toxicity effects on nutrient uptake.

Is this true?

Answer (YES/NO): NO